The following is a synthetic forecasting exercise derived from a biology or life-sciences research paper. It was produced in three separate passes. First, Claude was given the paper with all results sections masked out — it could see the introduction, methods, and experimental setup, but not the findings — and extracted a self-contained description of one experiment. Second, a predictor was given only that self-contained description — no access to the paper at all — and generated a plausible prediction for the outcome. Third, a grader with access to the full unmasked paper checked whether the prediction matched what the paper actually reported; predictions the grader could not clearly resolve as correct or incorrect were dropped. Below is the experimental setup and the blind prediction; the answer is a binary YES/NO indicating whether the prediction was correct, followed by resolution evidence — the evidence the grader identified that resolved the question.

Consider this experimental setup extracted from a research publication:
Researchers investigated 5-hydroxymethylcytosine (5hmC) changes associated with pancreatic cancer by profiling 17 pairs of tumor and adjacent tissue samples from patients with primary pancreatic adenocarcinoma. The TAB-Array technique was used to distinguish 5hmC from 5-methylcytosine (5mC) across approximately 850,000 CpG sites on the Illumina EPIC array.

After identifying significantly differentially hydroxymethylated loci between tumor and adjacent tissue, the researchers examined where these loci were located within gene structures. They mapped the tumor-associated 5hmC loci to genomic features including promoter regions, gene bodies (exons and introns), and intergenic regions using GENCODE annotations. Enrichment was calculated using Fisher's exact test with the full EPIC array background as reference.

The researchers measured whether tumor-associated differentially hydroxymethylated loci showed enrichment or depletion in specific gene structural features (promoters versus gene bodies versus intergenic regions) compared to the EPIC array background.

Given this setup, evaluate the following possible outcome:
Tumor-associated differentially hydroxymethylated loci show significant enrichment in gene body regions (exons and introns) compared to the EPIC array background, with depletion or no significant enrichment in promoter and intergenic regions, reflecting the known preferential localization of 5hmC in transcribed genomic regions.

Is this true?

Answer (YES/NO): NO